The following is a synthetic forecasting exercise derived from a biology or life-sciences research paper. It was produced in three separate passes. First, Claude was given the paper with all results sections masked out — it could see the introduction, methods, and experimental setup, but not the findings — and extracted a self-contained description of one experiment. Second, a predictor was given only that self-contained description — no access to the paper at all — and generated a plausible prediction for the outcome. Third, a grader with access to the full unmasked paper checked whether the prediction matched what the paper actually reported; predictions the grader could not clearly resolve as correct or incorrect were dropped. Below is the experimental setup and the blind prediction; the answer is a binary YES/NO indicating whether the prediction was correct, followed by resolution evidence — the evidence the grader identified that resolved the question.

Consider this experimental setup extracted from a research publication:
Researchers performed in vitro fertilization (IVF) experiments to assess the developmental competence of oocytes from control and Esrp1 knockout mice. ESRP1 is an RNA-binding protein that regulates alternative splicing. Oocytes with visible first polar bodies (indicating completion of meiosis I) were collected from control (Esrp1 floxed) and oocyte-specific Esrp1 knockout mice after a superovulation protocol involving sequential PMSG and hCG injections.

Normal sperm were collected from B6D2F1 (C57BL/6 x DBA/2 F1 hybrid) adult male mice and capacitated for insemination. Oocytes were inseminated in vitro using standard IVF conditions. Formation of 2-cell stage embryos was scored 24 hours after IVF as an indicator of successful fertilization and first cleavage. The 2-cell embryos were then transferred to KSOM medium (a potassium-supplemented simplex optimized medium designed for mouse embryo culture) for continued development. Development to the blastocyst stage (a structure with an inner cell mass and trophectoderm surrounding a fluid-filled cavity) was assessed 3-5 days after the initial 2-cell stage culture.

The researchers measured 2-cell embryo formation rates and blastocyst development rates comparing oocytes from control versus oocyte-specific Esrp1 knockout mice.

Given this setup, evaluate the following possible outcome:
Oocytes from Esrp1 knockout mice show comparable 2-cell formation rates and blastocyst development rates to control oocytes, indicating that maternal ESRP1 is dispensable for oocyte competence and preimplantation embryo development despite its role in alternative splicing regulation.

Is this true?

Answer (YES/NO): NO